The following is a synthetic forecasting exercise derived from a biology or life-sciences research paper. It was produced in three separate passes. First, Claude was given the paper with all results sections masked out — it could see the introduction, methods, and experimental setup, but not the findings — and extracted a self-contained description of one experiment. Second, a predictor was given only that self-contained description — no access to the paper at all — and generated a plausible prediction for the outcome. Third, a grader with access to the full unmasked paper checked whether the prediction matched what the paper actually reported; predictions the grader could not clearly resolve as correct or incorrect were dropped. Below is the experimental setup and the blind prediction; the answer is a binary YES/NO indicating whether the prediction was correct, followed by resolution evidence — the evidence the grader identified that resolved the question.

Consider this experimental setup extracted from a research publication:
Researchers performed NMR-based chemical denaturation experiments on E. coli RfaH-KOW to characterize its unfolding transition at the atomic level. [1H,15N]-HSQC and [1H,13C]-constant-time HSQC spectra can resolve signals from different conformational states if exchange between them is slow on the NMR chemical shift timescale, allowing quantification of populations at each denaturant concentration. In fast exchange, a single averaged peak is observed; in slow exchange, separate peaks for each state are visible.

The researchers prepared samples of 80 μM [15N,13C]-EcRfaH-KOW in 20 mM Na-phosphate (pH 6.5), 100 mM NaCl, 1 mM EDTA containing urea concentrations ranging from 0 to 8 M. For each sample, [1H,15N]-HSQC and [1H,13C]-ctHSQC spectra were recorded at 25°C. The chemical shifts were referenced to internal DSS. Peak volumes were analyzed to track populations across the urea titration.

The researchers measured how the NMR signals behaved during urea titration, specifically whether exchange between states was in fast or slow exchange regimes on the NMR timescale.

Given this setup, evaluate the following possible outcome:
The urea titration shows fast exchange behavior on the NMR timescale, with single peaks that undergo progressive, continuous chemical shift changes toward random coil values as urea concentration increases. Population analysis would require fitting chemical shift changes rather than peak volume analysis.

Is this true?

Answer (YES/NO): NO